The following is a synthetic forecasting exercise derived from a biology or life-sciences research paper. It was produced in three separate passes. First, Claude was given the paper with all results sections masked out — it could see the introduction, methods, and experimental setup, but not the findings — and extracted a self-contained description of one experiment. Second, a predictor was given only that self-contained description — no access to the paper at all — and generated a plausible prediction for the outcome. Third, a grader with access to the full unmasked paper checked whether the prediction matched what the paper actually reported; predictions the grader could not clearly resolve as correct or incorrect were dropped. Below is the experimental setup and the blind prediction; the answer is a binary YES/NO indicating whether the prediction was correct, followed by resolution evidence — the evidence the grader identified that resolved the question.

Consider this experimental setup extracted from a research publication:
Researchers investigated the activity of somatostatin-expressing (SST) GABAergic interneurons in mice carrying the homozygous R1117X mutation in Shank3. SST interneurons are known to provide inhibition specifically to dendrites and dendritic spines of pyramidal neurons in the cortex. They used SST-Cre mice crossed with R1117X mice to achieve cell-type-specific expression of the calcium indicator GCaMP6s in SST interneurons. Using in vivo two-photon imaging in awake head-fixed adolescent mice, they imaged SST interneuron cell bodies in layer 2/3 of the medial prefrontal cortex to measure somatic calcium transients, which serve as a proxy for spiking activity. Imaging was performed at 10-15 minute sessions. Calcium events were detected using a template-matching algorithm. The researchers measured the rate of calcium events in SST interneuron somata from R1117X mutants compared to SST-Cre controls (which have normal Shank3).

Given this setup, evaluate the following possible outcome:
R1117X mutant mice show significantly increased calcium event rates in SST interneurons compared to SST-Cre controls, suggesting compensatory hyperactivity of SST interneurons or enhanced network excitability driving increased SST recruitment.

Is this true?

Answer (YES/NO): NO